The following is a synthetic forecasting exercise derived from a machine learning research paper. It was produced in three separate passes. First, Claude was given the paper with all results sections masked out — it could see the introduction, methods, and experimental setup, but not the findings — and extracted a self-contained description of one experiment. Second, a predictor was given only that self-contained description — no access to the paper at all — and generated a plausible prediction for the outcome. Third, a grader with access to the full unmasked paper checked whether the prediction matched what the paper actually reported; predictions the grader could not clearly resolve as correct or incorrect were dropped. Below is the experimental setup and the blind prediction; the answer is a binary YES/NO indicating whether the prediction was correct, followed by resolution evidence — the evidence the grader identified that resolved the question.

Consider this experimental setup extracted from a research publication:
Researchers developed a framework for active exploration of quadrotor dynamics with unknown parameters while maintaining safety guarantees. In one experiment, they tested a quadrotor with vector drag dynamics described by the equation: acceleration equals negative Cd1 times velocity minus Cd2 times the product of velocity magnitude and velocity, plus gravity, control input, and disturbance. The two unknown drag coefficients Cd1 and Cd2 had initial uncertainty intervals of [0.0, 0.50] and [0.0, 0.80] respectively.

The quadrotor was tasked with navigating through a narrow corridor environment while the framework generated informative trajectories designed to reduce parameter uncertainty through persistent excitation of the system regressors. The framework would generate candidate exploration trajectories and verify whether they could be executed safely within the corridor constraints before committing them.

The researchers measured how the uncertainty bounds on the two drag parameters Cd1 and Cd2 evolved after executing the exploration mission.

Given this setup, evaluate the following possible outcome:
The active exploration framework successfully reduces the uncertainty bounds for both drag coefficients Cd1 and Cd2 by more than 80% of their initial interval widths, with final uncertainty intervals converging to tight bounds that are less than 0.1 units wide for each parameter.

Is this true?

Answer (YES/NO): NO